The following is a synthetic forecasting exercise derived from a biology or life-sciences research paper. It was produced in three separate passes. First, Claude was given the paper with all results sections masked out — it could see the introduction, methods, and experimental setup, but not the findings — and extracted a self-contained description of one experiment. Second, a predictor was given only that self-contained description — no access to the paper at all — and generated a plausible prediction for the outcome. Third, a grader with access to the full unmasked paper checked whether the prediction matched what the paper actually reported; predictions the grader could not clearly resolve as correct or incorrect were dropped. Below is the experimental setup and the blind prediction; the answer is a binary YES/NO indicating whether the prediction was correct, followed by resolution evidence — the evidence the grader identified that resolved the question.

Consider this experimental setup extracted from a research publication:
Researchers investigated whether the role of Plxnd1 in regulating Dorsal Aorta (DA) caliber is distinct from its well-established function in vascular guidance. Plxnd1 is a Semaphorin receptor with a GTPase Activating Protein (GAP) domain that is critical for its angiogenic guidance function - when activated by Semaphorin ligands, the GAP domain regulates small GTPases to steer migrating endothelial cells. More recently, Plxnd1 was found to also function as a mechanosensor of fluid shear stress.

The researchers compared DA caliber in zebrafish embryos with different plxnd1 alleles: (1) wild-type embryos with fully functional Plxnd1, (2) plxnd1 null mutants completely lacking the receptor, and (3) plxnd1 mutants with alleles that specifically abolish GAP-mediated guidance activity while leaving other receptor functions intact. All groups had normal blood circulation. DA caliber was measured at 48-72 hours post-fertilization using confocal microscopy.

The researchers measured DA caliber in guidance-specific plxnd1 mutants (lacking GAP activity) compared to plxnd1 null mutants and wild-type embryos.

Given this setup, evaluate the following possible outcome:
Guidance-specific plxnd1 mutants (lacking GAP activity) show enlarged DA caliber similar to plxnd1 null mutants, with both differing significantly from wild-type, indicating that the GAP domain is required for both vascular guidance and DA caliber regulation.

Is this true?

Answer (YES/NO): NO